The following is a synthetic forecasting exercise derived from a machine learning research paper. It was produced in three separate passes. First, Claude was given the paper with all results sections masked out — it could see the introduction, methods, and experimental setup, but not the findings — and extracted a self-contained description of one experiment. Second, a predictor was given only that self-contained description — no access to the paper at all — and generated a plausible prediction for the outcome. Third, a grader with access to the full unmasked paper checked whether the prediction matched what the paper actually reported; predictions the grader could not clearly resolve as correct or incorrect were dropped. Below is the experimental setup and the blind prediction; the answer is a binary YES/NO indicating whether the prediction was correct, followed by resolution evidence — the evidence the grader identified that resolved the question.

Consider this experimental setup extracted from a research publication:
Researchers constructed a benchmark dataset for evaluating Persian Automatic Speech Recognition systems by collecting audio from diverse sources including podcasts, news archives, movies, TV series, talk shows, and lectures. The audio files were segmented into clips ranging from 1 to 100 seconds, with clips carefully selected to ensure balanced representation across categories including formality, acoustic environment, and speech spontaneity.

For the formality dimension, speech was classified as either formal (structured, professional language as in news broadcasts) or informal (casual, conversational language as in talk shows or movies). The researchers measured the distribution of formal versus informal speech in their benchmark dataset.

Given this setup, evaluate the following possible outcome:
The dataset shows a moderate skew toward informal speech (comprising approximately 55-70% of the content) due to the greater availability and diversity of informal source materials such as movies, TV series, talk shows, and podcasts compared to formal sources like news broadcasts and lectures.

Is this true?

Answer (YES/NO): NO